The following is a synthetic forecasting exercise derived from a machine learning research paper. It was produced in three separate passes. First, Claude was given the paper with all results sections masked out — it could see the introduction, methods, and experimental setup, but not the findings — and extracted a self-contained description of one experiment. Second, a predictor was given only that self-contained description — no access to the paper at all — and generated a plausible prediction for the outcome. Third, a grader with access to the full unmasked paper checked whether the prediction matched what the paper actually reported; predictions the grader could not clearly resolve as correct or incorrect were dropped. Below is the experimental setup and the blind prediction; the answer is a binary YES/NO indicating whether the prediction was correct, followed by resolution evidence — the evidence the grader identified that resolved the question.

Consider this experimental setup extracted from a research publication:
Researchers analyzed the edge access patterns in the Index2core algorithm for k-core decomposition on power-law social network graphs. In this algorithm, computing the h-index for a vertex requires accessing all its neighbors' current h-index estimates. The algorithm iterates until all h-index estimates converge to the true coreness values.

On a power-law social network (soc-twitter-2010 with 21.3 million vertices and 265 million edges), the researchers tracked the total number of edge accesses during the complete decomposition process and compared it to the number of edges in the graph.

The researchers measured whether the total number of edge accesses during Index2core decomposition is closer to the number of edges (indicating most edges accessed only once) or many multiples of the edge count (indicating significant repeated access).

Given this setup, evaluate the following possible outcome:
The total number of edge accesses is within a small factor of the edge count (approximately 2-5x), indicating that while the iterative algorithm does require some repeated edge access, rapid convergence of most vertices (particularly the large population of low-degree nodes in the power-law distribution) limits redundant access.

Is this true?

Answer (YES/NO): NO